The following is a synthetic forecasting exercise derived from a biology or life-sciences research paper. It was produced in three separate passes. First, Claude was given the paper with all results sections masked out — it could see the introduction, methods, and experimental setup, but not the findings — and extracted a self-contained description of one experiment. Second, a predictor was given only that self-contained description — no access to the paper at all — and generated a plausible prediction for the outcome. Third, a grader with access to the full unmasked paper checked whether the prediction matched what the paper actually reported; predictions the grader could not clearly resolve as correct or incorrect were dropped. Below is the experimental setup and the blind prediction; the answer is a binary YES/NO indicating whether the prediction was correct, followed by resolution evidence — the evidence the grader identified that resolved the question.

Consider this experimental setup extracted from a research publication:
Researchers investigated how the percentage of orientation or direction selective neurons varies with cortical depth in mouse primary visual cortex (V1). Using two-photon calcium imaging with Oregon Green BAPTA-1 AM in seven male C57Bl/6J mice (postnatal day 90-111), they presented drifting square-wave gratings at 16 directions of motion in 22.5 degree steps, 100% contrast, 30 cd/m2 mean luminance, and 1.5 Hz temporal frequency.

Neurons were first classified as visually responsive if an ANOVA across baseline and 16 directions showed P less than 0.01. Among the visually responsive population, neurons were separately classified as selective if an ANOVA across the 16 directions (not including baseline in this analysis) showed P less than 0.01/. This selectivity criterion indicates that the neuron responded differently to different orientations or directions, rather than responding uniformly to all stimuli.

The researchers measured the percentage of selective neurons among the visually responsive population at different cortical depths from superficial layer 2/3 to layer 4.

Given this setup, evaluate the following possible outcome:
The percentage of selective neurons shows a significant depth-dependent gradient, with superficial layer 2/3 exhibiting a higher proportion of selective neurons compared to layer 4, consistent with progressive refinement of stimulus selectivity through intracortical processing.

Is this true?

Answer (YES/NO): NO